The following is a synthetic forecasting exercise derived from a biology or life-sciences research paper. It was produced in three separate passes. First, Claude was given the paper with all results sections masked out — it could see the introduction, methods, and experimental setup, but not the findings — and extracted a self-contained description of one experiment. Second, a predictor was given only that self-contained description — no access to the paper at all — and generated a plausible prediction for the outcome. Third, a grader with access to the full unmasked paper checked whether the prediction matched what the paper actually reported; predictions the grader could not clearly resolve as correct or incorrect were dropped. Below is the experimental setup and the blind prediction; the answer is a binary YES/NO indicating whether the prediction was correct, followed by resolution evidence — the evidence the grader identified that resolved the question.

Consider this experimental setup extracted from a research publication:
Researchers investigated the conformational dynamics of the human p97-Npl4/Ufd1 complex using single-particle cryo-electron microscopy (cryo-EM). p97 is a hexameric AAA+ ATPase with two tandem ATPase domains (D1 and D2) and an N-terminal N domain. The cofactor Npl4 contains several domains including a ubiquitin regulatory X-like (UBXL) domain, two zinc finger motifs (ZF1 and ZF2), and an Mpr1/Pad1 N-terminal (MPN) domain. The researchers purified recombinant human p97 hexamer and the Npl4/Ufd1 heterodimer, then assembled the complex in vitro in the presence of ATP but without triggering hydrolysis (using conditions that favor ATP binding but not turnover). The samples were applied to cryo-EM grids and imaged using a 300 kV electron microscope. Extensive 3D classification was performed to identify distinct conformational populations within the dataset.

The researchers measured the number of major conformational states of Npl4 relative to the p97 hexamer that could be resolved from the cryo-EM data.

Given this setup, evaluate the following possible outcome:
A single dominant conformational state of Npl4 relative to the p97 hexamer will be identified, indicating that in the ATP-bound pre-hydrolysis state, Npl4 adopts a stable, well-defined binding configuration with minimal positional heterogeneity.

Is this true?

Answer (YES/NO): NO